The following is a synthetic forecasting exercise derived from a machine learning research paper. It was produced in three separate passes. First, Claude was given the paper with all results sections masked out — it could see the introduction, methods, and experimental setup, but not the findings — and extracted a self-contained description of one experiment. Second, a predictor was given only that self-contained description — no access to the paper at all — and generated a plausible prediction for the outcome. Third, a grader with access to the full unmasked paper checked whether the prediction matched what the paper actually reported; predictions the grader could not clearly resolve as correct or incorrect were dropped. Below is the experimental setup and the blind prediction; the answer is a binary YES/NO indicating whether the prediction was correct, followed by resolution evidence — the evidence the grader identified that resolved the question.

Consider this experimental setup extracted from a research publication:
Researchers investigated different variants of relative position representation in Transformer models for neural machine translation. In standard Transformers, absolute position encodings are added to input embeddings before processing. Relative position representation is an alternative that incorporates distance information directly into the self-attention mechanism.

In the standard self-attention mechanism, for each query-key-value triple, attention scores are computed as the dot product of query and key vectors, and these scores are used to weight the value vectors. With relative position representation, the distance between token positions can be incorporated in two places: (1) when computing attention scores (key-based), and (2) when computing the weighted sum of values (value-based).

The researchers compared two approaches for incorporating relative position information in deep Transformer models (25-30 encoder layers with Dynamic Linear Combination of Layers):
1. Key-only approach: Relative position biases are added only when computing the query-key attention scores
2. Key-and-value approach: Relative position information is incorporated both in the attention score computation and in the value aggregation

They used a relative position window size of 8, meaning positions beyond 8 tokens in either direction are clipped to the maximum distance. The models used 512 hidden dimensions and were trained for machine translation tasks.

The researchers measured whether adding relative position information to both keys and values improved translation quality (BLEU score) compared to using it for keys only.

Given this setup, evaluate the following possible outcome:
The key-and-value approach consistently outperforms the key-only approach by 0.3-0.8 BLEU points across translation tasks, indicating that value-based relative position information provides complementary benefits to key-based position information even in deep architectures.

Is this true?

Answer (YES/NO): NO